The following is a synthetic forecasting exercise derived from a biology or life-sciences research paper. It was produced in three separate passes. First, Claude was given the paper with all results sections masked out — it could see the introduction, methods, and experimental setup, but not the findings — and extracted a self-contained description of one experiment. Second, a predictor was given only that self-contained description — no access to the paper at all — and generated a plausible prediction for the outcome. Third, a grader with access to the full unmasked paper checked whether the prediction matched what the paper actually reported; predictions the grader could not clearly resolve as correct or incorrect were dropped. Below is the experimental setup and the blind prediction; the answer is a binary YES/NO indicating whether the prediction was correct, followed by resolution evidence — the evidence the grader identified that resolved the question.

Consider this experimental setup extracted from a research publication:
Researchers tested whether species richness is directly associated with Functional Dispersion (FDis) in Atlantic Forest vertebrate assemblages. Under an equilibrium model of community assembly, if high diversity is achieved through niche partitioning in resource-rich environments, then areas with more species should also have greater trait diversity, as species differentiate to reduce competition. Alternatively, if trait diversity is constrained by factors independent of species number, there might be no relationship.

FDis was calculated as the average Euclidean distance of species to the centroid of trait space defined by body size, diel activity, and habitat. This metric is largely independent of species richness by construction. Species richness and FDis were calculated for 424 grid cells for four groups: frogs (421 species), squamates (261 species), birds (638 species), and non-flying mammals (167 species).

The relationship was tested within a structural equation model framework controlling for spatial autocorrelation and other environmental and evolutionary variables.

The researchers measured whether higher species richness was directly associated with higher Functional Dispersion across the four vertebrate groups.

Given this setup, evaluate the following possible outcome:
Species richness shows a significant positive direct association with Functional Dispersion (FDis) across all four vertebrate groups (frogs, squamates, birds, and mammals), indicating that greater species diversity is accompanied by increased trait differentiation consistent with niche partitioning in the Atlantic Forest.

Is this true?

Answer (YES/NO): NO